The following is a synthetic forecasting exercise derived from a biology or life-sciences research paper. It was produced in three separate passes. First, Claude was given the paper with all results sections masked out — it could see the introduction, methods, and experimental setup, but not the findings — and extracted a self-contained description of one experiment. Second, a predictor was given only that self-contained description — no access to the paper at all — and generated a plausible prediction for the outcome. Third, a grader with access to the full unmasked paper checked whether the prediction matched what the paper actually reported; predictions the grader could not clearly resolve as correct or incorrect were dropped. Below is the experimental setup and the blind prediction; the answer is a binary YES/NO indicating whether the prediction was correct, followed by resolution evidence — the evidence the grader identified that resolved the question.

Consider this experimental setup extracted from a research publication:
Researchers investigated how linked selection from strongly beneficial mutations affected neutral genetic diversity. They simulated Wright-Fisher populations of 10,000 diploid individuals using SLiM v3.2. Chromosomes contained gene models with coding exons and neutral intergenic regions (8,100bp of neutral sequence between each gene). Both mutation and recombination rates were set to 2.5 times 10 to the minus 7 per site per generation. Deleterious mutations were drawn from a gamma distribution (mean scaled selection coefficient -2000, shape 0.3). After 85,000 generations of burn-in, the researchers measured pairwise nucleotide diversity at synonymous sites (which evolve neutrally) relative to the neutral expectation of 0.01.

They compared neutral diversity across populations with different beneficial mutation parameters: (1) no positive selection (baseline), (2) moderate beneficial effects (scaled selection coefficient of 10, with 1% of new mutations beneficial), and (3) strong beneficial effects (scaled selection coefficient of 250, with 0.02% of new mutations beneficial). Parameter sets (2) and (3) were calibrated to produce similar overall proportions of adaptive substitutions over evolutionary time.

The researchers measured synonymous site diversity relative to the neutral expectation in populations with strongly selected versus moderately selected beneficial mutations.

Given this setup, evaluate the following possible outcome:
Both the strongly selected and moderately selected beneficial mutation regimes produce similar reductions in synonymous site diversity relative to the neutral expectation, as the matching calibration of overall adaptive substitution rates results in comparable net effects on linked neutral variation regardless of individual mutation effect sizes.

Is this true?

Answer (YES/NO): NO